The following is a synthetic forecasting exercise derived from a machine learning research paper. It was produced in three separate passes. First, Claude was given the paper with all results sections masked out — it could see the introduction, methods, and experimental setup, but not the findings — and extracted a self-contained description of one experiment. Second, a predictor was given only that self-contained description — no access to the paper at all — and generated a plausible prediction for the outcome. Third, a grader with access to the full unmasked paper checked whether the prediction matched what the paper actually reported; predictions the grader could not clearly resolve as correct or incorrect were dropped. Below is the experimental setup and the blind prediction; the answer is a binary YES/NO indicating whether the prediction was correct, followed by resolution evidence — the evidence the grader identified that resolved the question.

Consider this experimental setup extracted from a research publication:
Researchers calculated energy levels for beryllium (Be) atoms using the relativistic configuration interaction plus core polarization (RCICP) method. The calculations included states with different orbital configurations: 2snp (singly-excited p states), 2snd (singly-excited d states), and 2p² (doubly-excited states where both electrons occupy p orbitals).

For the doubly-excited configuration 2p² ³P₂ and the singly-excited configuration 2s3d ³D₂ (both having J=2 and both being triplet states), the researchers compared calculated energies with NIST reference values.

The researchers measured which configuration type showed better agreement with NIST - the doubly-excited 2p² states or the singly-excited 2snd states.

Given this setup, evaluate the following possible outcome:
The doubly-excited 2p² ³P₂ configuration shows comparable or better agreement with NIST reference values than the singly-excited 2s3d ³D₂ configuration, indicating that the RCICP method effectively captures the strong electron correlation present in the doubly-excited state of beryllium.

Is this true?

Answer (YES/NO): YES